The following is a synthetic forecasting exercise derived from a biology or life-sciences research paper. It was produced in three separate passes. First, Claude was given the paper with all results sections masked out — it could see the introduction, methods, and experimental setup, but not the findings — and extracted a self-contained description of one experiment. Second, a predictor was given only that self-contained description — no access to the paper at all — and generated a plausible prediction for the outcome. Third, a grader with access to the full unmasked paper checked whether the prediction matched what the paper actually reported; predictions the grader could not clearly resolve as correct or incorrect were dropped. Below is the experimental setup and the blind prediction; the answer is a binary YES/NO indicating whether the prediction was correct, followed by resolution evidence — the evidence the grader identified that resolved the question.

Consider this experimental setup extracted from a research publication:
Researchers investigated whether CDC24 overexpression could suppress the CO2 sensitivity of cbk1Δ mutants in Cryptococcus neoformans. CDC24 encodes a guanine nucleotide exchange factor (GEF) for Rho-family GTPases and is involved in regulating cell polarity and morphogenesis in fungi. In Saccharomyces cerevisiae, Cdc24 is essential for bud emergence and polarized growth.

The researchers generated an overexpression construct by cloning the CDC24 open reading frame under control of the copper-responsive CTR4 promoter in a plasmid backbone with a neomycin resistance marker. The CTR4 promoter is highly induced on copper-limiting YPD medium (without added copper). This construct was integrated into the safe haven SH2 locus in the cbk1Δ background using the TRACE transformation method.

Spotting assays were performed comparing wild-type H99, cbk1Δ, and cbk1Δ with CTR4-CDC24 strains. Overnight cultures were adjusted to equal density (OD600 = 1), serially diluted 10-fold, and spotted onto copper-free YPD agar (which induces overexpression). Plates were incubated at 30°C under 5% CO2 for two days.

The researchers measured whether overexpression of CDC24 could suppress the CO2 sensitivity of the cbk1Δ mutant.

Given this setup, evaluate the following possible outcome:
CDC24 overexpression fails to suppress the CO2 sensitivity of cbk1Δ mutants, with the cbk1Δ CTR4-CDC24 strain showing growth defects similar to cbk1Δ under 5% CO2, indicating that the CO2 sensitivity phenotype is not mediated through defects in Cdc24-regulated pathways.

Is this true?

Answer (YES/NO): YES